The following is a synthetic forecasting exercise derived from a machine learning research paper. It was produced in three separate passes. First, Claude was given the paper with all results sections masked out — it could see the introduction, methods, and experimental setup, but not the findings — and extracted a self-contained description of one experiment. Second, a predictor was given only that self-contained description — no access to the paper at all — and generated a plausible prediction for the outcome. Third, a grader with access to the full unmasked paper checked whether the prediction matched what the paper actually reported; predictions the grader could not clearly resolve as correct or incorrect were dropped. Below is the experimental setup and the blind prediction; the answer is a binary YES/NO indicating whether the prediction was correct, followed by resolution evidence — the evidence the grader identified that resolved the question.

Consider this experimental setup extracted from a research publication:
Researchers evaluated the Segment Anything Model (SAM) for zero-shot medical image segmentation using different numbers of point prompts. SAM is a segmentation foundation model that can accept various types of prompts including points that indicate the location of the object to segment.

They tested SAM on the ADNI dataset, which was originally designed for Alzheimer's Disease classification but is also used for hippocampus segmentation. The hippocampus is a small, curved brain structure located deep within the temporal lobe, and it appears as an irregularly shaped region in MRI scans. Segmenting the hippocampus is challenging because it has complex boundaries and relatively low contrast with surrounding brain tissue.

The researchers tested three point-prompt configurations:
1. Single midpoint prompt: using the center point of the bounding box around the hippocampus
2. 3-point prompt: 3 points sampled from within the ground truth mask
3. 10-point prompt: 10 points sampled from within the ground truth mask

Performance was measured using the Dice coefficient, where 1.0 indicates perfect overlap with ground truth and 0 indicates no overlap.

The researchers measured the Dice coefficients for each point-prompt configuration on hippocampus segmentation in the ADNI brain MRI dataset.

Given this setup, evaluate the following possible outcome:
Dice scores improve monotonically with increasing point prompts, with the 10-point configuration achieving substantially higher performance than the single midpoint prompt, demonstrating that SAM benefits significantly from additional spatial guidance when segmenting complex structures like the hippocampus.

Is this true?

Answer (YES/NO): YES